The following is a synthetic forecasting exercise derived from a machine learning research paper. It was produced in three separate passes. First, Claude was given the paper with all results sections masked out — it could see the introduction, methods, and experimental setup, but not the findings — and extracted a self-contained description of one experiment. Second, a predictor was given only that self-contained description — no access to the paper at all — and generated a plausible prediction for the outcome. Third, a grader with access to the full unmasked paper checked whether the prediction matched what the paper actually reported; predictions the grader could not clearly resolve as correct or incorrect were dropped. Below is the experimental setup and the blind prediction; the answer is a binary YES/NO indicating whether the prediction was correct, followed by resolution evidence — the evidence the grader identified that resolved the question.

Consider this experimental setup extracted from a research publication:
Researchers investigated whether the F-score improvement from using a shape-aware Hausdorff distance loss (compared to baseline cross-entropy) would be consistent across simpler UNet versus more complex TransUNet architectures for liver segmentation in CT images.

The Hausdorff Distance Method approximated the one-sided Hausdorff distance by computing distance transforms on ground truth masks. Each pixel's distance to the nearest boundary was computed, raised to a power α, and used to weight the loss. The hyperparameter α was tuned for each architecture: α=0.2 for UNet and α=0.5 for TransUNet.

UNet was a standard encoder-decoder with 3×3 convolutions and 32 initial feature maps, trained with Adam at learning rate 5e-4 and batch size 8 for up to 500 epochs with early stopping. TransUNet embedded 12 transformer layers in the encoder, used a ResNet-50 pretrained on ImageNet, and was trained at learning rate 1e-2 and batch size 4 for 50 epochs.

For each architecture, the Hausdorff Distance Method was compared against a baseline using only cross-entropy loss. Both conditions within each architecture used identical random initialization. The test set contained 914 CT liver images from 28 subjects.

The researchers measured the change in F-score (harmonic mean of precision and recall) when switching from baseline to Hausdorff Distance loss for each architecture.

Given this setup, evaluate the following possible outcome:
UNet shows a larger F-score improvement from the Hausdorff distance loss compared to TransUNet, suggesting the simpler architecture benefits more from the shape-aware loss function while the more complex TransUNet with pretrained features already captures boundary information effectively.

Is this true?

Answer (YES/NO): YES